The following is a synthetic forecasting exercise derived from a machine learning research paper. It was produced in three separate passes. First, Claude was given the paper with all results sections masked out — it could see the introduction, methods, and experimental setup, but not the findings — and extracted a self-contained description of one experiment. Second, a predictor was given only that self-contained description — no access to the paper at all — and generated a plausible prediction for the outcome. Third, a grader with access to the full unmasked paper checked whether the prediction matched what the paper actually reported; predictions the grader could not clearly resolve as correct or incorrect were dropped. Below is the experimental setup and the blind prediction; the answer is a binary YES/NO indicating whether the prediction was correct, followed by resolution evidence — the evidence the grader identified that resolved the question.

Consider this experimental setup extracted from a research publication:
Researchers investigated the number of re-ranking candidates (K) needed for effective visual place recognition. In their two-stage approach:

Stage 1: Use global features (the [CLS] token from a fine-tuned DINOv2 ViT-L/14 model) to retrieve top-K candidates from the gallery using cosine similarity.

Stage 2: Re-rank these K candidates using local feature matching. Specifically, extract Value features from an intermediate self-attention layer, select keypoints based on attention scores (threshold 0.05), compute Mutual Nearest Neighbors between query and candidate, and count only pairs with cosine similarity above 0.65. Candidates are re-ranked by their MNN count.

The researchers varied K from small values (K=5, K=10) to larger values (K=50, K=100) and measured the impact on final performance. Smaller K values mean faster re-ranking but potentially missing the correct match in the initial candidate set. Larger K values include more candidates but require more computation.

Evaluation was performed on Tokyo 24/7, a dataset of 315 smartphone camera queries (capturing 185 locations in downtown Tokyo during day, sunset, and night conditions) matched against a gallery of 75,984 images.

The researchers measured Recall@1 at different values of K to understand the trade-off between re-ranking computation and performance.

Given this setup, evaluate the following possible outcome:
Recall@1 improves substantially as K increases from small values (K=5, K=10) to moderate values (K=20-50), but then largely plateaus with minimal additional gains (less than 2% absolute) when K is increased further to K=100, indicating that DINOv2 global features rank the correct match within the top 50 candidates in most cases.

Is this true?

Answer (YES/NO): NO